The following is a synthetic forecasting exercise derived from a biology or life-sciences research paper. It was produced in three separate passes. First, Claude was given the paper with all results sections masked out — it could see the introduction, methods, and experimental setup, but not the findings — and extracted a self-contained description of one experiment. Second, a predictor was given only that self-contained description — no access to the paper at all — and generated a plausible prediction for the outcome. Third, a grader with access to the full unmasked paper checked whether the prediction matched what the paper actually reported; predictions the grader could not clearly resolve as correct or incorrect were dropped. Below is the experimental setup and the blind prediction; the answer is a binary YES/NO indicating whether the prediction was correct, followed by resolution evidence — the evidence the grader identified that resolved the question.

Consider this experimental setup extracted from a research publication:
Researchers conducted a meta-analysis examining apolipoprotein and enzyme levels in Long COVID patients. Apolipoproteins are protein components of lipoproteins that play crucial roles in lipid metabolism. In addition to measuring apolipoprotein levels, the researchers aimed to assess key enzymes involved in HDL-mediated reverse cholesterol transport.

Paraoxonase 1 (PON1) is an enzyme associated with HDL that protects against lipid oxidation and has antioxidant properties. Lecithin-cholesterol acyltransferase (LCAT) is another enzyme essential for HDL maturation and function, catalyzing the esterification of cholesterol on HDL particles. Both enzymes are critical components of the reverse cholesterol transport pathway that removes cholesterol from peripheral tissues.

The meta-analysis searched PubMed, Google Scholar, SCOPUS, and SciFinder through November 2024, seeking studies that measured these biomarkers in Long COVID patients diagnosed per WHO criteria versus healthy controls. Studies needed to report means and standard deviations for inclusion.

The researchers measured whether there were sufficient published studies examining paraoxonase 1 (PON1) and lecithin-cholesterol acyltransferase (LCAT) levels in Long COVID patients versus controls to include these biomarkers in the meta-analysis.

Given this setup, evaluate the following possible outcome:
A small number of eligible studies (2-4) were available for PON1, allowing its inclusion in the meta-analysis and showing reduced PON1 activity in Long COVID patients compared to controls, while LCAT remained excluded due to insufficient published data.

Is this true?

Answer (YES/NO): NO